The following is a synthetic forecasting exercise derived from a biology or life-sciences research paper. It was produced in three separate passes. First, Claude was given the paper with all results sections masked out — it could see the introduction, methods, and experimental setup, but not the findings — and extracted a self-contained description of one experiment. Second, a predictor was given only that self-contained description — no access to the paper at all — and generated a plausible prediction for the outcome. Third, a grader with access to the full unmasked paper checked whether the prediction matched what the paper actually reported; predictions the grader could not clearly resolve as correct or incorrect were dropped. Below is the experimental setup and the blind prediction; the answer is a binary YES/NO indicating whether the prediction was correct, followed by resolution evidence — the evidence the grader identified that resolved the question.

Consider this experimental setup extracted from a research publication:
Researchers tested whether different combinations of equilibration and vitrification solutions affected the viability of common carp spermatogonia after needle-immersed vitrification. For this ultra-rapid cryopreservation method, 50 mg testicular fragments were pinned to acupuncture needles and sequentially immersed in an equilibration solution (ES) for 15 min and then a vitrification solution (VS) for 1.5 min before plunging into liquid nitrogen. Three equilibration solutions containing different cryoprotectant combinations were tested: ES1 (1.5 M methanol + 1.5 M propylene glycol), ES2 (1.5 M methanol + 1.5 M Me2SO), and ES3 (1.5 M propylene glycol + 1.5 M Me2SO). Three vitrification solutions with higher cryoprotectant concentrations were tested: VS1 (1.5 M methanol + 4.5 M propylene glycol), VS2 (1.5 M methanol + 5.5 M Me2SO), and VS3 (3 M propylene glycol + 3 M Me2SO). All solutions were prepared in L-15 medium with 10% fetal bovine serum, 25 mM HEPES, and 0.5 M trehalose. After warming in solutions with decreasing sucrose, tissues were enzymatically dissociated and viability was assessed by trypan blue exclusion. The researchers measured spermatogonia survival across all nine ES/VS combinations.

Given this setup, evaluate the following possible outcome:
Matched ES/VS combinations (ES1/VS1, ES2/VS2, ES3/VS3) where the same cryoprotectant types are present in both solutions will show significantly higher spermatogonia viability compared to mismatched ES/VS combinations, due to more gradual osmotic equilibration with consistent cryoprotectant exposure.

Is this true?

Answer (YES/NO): NO